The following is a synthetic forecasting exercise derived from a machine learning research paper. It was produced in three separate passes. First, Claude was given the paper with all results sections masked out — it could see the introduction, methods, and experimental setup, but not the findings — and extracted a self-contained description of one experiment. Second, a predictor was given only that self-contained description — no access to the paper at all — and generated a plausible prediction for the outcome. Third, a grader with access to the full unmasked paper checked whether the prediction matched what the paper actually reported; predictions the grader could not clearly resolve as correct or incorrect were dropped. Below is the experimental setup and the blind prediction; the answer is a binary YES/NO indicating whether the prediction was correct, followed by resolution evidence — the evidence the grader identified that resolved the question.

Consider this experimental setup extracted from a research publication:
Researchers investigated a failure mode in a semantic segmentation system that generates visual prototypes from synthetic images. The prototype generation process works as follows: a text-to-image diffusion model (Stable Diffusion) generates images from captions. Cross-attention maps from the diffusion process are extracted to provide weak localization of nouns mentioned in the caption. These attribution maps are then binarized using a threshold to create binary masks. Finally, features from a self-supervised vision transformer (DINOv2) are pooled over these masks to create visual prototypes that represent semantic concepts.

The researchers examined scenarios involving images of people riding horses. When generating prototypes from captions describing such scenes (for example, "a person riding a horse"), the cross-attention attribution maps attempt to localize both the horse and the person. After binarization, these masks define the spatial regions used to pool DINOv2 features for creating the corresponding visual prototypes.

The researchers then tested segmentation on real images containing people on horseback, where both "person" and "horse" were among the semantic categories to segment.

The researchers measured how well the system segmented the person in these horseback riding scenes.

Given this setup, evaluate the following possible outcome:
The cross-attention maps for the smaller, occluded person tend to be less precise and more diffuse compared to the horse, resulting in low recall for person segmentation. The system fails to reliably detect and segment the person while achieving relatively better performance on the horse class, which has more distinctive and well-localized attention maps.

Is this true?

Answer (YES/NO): NO